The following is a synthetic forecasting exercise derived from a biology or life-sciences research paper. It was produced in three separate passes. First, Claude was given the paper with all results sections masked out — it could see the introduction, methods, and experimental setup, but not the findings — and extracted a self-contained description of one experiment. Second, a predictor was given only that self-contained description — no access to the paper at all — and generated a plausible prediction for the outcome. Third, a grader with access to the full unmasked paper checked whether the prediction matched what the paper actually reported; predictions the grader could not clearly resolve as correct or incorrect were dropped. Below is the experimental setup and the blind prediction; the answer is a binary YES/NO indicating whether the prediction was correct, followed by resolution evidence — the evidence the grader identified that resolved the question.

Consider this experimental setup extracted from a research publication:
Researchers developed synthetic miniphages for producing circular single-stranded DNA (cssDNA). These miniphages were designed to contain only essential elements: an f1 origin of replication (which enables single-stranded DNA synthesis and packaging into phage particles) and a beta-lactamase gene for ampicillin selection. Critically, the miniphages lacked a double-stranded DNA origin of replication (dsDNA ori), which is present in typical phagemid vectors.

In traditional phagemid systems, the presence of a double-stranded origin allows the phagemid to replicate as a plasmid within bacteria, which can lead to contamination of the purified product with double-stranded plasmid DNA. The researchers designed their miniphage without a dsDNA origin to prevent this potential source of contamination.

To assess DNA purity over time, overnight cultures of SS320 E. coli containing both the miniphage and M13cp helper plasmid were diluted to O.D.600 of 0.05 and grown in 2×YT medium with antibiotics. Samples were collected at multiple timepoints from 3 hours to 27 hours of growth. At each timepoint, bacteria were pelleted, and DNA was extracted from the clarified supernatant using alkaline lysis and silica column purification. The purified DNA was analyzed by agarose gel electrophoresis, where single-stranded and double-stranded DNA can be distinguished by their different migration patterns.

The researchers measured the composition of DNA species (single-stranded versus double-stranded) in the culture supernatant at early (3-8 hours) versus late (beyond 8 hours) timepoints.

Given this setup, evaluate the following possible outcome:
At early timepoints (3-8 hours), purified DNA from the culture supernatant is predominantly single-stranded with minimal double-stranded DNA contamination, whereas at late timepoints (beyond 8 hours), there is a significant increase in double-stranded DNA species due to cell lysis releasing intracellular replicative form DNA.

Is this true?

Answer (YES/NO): NO